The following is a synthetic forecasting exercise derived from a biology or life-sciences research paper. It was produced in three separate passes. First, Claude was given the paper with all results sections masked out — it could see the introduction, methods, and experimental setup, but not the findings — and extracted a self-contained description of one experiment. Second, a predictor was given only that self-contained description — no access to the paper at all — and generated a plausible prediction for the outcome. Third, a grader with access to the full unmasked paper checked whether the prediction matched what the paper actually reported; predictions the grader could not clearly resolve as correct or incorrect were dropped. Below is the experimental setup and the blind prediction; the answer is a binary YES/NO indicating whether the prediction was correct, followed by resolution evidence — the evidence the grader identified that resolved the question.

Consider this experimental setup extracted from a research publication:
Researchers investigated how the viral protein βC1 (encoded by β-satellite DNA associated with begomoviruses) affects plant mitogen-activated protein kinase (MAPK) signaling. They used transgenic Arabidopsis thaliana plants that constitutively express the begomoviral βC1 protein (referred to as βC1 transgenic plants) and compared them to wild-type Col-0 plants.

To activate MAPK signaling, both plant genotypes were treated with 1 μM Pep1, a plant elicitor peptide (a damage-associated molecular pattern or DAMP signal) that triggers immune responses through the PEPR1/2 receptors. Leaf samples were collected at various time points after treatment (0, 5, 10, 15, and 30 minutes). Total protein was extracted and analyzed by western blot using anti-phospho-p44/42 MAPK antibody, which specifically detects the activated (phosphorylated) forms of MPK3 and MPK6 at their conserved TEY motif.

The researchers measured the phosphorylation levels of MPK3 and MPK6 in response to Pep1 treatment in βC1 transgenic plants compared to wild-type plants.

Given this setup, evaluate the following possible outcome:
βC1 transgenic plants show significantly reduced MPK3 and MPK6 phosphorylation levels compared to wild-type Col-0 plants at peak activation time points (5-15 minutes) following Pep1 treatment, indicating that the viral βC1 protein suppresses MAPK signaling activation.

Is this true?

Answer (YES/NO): YES